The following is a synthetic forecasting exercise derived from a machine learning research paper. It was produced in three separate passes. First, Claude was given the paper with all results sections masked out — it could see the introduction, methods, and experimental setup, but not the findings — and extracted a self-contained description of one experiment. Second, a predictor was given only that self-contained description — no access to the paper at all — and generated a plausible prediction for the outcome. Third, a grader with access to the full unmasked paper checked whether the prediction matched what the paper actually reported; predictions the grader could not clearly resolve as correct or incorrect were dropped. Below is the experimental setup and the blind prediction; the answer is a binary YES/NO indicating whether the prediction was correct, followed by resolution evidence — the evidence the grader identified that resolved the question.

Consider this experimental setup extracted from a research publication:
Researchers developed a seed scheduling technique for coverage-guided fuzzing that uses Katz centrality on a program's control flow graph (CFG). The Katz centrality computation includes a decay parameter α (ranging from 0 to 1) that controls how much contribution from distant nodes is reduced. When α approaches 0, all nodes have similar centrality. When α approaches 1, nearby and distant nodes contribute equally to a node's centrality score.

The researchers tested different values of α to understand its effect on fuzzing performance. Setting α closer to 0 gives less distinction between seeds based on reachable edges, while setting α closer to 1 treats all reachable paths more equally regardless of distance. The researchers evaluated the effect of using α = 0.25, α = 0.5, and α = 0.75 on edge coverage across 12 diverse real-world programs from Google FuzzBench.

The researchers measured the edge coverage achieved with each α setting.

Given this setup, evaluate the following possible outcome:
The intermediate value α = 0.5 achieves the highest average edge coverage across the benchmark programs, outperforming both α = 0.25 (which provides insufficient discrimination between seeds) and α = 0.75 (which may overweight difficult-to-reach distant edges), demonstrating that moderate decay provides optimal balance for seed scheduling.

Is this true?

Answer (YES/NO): NO